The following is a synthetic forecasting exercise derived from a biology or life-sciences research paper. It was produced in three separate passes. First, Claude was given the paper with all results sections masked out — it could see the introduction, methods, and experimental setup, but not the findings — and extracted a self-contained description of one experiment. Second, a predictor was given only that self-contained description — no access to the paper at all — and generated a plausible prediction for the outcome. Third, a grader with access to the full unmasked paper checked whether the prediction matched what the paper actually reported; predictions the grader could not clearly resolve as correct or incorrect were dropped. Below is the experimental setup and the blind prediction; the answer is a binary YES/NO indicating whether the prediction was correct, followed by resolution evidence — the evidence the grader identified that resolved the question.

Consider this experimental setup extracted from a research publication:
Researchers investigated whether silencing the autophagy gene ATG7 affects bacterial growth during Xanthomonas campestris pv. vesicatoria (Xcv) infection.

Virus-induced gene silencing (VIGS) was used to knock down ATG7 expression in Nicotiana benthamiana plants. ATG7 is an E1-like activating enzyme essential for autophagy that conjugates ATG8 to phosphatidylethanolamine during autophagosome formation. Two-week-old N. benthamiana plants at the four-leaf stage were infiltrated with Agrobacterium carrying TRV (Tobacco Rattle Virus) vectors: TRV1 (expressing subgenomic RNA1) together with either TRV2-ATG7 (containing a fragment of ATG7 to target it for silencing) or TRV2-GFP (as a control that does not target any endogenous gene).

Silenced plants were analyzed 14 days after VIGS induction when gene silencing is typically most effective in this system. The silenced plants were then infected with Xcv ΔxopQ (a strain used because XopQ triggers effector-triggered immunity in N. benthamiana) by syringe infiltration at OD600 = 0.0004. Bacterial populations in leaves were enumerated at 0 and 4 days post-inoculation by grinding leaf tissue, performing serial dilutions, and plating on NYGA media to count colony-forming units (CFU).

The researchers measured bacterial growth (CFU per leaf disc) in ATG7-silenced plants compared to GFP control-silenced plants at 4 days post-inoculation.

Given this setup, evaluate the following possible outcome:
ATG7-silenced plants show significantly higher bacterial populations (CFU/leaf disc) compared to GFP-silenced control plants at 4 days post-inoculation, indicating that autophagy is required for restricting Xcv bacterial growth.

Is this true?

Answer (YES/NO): NO